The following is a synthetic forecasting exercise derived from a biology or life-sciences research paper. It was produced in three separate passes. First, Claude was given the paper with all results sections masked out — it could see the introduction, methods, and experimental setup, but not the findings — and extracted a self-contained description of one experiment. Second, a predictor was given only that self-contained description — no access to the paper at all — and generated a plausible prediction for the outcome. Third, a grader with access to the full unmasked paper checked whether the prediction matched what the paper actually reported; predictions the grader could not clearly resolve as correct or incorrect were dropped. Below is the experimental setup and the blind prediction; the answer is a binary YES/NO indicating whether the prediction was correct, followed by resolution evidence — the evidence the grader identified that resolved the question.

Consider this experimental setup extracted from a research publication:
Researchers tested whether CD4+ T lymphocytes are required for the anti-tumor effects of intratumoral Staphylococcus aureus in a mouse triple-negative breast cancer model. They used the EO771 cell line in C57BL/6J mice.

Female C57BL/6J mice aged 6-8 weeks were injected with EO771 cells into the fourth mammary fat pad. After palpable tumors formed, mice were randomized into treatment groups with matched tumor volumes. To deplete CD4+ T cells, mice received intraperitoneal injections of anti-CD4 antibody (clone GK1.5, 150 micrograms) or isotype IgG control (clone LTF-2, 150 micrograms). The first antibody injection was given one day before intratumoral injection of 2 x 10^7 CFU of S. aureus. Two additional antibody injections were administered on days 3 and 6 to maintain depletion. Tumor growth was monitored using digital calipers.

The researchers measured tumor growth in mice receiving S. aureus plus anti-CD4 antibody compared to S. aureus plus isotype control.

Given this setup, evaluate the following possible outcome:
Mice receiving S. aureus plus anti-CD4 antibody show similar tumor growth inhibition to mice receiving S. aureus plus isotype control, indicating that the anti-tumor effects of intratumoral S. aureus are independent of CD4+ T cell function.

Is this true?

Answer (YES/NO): YES